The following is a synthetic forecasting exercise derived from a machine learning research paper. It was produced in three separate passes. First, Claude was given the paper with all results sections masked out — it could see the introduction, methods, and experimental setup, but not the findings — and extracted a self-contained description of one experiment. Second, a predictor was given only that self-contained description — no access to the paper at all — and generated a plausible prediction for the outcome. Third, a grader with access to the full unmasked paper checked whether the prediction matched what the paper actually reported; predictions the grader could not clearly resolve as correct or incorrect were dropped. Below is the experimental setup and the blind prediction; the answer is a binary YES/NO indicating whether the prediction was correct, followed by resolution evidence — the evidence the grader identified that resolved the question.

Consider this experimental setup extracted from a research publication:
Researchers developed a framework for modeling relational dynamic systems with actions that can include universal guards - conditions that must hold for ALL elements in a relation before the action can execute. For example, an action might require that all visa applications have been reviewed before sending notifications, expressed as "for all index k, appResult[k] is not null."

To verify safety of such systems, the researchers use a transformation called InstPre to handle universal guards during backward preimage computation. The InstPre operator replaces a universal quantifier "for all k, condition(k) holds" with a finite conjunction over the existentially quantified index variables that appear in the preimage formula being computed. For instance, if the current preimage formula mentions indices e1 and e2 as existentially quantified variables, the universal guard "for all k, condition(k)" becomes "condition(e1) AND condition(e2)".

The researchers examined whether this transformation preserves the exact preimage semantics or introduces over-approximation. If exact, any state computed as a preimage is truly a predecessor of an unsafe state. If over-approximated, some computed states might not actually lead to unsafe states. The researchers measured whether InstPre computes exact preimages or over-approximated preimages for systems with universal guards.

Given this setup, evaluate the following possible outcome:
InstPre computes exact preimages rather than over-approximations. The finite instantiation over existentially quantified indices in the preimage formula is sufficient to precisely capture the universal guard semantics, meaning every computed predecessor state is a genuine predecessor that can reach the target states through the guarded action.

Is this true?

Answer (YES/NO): NO